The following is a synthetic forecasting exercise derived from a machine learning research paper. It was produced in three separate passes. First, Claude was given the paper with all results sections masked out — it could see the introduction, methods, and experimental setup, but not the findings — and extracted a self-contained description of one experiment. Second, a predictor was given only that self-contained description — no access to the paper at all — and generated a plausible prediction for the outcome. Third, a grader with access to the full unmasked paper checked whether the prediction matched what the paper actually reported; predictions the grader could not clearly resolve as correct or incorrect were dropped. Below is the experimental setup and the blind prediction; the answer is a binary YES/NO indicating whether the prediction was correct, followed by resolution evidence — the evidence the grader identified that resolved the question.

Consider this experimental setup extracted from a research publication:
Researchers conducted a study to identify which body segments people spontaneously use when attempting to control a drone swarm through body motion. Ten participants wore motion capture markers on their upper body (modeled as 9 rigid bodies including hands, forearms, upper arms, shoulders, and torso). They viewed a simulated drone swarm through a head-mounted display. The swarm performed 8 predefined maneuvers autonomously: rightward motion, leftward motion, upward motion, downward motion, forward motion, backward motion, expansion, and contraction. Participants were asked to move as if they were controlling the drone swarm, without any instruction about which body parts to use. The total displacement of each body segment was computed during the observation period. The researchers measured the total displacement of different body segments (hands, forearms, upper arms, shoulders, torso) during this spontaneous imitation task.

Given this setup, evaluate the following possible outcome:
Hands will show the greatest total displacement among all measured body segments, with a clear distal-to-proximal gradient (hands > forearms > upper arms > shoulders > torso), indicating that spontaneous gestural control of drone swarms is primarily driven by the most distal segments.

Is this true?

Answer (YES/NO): YES